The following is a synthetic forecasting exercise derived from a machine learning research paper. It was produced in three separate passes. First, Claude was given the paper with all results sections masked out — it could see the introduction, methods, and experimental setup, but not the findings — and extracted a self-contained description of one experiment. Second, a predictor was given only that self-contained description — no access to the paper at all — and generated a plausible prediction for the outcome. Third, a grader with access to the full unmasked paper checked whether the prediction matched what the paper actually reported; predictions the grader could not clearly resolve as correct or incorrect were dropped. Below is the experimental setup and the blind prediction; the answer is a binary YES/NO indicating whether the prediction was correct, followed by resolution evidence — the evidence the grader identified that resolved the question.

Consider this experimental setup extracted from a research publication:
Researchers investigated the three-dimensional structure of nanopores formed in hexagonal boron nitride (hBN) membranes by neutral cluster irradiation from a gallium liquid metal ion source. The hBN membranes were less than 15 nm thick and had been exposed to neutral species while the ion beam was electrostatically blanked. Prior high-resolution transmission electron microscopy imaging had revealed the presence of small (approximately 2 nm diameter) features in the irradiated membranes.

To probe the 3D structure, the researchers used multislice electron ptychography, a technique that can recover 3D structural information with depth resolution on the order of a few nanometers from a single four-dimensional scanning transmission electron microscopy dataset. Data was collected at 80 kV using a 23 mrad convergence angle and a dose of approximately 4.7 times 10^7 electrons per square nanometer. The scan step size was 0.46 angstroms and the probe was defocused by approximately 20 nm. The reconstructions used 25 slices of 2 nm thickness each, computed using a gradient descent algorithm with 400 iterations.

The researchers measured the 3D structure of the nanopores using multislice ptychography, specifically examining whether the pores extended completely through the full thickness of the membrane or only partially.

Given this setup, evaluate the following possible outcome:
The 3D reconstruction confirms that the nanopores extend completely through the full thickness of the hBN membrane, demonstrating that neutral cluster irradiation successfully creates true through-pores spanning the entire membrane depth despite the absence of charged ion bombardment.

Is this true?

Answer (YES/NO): YES